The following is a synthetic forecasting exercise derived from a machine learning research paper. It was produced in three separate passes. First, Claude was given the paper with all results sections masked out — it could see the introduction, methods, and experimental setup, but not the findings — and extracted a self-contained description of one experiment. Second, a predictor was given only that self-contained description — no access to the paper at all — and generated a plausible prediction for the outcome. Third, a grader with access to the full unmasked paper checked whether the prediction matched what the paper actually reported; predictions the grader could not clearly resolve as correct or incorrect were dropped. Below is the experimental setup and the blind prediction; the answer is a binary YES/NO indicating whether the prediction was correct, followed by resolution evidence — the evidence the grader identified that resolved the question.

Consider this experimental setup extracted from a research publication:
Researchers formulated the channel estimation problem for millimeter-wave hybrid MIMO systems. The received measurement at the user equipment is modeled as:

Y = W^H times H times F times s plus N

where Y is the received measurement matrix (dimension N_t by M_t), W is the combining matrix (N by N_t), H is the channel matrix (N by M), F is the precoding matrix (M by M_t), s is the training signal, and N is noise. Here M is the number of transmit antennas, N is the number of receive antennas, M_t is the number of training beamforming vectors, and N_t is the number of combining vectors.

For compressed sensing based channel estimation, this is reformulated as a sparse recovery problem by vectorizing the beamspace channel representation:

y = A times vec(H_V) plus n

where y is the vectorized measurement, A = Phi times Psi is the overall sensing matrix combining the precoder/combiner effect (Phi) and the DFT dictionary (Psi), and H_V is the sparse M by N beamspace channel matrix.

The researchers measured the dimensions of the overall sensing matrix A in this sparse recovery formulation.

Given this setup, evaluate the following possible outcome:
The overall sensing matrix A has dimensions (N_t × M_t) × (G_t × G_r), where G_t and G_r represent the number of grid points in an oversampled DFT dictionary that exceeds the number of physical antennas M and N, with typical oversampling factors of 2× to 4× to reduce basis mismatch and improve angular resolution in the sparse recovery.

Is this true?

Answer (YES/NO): NO